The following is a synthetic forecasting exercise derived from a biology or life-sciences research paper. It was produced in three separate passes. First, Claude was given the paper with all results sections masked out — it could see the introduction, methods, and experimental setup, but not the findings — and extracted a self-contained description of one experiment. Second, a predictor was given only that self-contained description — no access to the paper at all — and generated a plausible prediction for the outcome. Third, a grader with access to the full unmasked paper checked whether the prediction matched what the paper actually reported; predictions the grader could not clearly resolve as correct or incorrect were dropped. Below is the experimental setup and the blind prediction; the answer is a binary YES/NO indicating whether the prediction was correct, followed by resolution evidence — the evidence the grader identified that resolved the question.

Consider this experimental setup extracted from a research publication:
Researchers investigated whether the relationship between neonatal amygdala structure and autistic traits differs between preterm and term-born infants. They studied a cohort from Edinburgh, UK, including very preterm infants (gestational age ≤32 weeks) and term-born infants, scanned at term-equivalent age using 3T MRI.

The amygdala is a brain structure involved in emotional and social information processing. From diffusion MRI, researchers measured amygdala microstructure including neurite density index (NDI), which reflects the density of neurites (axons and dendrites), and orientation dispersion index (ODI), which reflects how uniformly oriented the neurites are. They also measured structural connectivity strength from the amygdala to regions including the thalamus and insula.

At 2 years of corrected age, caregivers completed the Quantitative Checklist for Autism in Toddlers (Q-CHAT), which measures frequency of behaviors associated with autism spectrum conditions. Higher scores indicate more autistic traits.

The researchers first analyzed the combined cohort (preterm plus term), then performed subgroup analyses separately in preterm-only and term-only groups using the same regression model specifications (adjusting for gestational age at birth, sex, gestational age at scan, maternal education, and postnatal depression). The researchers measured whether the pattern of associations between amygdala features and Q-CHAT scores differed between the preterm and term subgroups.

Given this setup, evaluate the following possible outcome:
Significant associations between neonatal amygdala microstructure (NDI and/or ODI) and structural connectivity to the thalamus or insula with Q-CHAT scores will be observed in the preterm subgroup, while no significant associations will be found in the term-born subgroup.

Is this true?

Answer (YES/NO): NO